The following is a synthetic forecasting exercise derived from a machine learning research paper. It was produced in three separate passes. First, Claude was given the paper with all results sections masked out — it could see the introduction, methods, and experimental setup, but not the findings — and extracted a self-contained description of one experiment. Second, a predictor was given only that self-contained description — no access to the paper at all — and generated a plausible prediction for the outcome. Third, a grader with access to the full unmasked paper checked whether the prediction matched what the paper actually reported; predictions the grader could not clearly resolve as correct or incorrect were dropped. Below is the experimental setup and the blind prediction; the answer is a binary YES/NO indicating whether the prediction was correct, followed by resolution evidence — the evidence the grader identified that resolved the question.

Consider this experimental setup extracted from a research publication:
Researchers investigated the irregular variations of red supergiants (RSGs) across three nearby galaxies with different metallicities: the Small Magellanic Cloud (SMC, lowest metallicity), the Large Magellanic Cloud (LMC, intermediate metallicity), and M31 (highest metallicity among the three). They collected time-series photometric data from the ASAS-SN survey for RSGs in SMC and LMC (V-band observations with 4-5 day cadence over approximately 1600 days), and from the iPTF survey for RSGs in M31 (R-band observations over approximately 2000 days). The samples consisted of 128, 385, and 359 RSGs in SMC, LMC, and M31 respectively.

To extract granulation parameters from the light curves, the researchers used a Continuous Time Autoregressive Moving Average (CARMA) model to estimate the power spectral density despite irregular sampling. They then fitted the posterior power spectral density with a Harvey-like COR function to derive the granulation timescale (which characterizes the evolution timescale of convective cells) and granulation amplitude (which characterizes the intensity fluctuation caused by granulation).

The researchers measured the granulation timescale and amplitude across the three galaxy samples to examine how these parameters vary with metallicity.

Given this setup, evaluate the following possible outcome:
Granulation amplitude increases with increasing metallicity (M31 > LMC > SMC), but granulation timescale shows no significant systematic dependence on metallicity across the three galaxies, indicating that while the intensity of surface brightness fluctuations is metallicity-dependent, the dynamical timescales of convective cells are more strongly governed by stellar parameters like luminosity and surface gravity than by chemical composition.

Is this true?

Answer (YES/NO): NO